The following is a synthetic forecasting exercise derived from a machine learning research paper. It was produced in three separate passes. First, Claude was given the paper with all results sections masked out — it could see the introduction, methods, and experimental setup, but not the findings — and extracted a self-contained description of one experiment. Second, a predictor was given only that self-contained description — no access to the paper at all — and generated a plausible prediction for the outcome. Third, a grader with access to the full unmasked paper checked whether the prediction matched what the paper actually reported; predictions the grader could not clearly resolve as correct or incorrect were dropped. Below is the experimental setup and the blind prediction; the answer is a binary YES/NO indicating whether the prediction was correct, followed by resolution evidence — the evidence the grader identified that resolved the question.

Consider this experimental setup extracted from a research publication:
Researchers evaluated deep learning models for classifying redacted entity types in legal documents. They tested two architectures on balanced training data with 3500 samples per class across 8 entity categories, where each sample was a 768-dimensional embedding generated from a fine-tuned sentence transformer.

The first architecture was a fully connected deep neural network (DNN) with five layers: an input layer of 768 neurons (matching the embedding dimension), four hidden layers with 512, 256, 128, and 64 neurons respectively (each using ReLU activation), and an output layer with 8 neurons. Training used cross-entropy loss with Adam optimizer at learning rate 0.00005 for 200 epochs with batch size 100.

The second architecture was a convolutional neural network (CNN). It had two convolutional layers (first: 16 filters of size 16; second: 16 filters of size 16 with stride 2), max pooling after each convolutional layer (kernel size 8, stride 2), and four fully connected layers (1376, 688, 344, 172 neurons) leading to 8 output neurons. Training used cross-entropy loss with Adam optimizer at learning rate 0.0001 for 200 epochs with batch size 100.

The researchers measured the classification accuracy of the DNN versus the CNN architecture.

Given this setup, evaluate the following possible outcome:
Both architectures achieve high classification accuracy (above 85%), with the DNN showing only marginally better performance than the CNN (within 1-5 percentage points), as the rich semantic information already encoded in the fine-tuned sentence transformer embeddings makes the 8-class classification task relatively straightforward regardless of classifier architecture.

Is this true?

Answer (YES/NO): NO